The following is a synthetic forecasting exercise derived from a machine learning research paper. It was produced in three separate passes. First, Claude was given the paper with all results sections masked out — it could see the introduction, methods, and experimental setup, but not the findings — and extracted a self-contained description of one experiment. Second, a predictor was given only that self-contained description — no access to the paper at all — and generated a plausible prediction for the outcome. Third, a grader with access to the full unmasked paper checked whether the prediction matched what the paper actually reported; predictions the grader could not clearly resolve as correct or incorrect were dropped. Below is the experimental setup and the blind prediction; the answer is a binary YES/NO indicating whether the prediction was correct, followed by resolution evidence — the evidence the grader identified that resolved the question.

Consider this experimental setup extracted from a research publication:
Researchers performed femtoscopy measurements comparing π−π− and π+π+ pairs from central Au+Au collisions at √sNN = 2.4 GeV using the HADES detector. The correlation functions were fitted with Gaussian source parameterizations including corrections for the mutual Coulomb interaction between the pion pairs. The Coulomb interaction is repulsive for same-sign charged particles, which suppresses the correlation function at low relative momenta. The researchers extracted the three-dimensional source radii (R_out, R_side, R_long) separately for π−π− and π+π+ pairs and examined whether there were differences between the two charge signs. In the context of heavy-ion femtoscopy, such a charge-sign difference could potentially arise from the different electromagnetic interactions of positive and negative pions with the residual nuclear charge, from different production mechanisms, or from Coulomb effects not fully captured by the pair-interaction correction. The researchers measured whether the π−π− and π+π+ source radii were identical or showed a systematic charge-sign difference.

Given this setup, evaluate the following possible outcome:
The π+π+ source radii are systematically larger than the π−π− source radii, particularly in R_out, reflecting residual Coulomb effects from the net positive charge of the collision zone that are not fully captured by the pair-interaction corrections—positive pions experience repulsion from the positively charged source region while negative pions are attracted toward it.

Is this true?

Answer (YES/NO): NO